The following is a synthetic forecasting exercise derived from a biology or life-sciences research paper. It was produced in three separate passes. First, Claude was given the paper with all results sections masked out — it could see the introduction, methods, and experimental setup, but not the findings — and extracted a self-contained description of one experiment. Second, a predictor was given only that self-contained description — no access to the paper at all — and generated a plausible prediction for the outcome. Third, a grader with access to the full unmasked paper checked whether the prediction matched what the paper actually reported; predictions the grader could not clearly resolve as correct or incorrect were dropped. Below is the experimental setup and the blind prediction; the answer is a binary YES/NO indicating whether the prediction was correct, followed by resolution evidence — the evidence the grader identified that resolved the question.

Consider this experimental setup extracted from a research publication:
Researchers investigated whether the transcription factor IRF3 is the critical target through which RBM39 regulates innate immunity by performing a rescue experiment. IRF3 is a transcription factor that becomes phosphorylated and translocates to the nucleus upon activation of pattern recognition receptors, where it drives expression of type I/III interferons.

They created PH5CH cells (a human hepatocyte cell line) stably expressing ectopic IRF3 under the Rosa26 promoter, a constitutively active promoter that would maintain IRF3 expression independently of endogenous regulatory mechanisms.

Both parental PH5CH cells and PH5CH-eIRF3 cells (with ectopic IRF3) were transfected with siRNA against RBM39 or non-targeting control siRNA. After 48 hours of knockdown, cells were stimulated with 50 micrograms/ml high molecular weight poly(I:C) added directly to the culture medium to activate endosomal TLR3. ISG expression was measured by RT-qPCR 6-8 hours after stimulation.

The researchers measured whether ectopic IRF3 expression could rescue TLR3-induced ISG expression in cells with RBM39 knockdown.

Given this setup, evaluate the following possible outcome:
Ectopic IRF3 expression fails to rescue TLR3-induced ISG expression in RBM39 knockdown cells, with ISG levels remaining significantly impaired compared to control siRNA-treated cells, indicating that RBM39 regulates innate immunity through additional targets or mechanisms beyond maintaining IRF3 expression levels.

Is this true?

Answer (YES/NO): NO